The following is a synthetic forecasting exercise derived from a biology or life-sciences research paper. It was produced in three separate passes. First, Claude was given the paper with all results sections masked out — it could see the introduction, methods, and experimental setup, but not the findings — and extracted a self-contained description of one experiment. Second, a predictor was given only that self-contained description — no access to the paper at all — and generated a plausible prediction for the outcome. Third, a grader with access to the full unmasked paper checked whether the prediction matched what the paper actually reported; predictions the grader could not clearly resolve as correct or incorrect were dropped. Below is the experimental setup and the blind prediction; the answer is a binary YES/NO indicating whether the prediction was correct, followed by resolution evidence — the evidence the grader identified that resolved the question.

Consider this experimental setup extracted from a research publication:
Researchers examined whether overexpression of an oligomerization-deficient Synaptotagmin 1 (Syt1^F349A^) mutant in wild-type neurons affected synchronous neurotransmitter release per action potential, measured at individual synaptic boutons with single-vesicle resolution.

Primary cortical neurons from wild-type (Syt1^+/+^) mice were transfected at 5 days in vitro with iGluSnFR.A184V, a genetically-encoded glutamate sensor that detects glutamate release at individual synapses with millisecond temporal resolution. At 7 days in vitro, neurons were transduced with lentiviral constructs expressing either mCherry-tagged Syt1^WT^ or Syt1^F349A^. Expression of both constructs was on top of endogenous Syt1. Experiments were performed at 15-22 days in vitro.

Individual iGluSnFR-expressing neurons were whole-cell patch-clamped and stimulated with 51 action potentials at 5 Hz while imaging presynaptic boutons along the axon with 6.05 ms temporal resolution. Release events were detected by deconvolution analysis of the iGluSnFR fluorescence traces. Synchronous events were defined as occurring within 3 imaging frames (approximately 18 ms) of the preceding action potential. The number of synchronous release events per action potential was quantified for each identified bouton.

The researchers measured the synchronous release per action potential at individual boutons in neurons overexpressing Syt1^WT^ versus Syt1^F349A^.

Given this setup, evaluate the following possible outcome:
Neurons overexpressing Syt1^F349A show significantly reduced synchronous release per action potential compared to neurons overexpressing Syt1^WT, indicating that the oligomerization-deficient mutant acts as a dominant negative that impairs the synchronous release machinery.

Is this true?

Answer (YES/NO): NO